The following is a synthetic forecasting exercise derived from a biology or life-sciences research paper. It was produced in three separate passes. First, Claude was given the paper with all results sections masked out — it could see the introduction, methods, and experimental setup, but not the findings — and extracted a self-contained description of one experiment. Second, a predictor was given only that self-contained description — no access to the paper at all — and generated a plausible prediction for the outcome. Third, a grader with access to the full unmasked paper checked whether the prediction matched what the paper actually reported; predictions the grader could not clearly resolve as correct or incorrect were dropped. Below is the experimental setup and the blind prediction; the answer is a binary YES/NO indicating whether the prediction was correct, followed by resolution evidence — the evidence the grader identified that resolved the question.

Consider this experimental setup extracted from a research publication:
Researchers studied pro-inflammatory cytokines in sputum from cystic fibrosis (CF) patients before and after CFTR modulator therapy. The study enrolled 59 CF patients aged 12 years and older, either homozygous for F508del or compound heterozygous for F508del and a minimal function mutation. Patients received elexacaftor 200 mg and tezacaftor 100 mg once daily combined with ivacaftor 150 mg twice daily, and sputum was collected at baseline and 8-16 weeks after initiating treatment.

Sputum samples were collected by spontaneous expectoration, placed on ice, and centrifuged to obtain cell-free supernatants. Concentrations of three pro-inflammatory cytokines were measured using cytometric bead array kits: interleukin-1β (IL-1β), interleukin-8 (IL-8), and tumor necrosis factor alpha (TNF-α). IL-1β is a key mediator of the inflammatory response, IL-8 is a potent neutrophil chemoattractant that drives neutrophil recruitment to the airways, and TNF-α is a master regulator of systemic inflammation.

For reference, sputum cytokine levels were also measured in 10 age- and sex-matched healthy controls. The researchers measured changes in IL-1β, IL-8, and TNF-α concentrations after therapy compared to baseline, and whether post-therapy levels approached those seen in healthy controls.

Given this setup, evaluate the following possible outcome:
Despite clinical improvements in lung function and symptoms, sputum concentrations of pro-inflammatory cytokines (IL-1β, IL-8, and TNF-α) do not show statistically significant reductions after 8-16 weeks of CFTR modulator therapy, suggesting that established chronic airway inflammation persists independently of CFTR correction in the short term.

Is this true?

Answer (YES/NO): NO